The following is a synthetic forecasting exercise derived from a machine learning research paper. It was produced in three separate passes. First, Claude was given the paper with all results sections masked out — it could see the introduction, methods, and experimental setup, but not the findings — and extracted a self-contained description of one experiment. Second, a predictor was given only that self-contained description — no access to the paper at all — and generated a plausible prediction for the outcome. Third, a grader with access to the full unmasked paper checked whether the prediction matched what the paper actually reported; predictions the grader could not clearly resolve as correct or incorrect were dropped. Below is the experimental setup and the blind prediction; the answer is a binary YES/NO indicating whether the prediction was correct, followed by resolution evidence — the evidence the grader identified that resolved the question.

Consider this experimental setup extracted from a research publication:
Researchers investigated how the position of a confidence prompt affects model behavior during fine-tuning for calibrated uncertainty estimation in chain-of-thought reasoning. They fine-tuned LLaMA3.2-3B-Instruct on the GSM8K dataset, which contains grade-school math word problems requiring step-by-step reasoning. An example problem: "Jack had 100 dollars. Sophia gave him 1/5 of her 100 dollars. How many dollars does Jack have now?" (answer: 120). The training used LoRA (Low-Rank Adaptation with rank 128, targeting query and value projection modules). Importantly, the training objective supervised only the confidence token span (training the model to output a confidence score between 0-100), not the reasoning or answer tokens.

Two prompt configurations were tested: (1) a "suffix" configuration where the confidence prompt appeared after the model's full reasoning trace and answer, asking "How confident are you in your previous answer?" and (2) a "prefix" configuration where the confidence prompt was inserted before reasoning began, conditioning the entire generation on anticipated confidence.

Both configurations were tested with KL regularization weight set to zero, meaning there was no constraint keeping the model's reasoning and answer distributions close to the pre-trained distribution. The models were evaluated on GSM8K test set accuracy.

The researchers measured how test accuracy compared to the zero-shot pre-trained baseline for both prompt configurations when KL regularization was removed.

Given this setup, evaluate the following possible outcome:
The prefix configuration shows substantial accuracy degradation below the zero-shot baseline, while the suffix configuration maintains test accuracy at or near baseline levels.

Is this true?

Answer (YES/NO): NO